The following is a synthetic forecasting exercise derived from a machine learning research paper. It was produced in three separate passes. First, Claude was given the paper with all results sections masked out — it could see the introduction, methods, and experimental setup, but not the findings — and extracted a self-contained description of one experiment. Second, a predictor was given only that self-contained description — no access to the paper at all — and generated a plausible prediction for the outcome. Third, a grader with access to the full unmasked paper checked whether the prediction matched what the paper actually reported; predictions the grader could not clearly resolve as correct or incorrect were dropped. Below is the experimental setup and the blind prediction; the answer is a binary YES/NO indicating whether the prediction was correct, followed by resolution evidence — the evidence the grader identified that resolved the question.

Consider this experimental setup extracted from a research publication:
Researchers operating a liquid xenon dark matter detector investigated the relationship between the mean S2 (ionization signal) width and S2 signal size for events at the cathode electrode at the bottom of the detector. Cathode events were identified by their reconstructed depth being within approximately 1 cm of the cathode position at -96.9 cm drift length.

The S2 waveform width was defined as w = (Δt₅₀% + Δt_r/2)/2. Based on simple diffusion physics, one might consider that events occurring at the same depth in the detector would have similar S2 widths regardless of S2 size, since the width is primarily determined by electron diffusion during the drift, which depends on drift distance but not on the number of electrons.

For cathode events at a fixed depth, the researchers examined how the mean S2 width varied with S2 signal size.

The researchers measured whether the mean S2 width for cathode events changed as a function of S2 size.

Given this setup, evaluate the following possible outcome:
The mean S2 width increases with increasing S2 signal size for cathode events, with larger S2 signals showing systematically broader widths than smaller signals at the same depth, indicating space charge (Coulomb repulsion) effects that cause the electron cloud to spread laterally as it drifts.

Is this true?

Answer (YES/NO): NO